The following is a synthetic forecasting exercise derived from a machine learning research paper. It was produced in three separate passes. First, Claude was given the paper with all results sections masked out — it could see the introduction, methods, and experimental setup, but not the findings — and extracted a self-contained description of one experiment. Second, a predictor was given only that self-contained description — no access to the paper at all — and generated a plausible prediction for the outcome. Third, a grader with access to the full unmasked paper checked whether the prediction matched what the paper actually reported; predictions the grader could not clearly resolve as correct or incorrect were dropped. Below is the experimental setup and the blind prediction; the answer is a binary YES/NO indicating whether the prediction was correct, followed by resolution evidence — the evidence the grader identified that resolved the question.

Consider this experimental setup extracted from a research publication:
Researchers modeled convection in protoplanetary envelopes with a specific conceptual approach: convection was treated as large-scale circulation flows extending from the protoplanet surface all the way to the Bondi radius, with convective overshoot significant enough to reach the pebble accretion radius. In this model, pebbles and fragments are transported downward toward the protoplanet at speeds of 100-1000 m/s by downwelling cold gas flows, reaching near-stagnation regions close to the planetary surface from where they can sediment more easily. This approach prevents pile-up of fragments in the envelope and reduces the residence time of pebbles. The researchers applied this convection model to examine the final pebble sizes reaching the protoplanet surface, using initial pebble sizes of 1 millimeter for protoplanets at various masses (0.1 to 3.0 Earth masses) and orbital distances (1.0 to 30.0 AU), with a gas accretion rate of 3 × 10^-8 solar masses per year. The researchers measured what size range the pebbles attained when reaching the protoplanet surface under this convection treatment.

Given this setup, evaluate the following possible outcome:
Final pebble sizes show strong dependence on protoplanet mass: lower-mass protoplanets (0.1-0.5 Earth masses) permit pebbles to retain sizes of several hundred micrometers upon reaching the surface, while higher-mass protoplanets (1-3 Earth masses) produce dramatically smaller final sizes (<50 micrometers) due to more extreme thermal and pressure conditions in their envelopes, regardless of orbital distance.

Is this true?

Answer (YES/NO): NO